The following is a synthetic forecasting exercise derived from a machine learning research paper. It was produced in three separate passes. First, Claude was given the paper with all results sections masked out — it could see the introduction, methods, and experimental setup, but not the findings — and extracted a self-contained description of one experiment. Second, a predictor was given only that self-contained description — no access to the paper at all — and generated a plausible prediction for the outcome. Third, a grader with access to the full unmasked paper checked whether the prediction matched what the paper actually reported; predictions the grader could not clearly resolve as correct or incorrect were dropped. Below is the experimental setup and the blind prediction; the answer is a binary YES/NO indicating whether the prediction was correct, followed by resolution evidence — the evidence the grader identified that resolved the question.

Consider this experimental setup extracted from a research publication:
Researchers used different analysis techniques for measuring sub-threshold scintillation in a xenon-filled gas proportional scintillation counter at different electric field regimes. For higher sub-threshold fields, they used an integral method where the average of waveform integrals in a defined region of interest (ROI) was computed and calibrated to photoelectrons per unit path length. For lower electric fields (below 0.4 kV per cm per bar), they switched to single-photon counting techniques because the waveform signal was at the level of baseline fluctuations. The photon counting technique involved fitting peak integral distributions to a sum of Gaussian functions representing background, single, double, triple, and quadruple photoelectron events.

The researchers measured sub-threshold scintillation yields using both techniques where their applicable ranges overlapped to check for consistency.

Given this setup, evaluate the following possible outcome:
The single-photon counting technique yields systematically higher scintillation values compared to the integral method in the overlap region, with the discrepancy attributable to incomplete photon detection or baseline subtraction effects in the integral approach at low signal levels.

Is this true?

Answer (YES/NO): NO